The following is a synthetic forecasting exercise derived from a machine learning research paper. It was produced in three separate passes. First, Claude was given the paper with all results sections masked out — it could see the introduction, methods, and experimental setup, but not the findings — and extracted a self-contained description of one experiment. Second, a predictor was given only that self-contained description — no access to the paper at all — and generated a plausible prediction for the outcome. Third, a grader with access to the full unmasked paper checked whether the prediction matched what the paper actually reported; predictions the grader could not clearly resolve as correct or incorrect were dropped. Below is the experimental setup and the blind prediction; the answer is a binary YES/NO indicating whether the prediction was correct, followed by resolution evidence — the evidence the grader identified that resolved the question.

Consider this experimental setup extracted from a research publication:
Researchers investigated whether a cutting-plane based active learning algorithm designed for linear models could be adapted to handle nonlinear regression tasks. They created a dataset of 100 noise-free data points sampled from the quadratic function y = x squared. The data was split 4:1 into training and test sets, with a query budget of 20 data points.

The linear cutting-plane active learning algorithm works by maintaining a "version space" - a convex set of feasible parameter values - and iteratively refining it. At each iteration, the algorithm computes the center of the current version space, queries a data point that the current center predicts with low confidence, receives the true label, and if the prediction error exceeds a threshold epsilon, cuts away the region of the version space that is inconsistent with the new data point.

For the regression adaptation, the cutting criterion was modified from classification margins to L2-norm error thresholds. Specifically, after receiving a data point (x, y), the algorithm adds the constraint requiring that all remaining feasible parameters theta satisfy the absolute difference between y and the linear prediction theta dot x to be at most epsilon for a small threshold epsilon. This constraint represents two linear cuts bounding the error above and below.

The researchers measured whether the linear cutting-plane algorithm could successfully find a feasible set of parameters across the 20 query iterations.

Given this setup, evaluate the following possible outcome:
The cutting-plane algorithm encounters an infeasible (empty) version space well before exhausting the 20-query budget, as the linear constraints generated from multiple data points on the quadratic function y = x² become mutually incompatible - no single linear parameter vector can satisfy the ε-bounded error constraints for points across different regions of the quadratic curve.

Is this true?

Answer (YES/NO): YES